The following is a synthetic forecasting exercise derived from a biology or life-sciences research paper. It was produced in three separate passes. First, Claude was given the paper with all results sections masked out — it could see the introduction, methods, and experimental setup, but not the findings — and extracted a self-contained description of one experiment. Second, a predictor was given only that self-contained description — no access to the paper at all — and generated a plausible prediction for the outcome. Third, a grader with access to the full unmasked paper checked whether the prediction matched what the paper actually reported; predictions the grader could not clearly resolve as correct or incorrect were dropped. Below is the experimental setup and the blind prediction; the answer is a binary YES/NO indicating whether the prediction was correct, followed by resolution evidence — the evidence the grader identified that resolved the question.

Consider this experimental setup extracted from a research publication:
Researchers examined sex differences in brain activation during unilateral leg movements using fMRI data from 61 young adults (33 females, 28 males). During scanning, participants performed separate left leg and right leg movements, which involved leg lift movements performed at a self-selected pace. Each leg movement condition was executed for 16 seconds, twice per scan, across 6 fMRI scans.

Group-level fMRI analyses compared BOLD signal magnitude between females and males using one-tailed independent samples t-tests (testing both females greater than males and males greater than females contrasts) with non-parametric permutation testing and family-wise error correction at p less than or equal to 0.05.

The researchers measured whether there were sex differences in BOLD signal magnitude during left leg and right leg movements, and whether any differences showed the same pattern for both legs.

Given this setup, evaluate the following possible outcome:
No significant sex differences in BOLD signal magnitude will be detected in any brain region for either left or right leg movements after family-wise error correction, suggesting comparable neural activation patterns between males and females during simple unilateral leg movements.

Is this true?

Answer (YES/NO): NO